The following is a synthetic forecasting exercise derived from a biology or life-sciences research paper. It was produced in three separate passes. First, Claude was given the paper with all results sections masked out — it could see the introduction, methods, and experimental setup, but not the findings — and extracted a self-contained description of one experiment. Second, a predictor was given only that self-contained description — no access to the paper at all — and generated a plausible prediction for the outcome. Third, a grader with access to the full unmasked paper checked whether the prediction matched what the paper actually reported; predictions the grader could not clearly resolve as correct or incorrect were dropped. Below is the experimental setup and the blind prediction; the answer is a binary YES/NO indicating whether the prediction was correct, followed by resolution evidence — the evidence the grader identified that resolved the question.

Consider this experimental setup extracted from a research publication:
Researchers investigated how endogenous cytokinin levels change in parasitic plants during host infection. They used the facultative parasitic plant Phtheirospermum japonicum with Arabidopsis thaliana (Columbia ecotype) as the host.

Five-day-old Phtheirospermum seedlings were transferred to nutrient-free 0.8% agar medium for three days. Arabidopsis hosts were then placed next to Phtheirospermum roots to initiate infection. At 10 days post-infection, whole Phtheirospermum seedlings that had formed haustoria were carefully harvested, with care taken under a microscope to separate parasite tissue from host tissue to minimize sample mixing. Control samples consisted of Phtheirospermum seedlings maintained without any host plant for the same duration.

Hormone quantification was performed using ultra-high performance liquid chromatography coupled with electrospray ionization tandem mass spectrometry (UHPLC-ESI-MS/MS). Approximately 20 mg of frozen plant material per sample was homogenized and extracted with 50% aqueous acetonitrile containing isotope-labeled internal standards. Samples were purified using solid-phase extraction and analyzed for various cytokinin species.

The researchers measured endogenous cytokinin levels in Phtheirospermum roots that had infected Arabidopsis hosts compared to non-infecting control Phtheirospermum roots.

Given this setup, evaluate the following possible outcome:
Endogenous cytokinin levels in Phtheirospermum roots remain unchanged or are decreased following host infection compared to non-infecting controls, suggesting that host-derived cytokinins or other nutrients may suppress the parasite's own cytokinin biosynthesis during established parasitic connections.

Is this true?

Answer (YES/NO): NO